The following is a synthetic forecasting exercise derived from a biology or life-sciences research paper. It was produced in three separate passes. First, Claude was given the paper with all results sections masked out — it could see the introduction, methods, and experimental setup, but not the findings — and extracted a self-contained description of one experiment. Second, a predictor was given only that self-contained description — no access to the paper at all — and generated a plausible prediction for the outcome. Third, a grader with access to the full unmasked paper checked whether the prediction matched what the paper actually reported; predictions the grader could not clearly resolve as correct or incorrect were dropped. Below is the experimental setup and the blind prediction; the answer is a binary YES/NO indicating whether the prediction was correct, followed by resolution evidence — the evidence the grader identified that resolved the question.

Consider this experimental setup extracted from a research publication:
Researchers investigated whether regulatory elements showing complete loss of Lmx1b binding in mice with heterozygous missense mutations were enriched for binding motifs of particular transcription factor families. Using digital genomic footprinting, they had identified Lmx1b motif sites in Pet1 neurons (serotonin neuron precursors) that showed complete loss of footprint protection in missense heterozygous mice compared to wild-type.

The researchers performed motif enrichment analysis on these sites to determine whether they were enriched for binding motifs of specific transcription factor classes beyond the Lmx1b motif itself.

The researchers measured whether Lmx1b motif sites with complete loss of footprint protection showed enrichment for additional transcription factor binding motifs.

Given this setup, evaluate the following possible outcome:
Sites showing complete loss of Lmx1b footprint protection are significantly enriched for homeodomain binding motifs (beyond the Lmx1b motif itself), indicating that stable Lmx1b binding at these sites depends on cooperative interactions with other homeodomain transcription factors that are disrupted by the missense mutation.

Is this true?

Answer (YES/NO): YES